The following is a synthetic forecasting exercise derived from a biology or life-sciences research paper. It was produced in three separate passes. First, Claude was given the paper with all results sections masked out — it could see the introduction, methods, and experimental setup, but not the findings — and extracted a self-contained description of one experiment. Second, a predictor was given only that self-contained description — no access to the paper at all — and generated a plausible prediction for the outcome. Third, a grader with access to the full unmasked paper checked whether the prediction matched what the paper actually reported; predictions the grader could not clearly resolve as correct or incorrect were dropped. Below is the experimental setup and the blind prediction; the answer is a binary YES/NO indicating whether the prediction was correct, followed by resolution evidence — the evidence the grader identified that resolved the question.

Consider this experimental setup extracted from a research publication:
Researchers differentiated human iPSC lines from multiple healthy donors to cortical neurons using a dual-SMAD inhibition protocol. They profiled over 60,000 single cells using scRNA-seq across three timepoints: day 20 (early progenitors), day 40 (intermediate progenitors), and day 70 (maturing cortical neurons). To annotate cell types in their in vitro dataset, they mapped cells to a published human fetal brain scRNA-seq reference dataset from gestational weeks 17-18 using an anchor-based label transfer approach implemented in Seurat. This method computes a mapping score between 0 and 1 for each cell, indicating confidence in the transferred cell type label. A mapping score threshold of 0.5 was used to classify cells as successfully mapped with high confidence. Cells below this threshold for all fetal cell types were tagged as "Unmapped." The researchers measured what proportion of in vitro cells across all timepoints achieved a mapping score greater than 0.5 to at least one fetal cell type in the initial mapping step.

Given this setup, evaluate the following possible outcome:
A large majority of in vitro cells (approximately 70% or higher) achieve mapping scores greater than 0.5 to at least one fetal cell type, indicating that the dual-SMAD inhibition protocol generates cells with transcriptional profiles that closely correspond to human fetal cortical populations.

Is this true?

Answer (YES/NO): NO